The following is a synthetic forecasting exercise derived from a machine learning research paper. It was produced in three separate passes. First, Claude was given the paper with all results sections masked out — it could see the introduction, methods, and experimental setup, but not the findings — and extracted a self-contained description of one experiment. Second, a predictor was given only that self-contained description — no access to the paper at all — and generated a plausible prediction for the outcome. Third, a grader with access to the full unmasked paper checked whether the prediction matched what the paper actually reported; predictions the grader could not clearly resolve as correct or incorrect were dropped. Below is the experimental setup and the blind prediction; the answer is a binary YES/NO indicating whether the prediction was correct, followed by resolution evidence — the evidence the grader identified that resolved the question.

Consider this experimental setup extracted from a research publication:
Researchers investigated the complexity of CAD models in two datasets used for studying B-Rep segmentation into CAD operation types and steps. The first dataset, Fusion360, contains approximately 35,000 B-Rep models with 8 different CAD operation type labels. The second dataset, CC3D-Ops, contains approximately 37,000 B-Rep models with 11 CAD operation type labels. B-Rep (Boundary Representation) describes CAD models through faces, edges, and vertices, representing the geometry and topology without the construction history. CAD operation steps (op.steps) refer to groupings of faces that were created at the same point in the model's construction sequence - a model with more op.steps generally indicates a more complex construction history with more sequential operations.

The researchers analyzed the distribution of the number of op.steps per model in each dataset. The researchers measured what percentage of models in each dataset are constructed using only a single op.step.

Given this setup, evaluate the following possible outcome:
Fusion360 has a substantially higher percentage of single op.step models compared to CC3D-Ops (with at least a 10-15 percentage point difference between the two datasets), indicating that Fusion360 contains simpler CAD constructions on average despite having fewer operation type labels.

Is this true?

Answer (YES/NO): YES